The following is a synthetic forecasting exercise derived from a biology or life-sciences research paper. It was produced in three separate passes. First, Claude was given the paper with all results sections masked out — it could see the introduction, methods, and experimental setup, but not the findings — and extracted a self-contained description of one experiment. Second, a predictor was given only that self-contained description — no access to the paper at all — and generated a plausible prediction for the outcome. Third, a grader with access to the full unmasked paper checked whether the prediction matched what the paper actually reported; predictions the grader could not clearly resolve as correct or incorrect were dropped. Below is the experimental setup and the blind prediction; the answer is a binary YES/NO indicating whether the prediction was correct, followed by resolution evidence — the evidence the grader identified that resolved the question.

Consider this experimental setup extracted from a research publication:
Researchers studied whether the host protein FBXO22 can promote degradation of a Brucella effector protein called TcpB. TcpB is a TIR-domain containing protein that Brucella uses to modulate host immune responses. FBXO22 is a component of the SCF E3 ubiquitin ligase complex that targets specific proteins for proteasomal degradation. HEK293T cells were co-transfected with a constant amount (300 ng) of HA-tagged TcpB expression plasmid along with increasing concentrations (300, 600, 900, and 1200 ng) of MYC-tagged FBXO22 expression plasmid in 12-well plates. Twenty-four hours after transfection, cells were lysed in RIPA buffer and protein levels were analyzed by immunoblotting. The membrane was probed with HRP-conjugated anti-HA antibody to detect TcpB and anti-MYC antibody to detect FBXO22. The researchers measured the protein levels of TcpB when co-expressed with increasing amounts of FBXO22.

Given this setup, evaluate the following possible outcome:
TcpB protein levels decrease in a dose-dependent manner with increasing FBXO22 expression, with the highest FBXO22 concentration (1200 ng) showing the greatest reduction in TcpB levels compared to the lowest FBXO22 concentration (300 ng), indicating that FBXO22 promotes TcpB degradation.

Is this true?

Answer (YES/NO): YES